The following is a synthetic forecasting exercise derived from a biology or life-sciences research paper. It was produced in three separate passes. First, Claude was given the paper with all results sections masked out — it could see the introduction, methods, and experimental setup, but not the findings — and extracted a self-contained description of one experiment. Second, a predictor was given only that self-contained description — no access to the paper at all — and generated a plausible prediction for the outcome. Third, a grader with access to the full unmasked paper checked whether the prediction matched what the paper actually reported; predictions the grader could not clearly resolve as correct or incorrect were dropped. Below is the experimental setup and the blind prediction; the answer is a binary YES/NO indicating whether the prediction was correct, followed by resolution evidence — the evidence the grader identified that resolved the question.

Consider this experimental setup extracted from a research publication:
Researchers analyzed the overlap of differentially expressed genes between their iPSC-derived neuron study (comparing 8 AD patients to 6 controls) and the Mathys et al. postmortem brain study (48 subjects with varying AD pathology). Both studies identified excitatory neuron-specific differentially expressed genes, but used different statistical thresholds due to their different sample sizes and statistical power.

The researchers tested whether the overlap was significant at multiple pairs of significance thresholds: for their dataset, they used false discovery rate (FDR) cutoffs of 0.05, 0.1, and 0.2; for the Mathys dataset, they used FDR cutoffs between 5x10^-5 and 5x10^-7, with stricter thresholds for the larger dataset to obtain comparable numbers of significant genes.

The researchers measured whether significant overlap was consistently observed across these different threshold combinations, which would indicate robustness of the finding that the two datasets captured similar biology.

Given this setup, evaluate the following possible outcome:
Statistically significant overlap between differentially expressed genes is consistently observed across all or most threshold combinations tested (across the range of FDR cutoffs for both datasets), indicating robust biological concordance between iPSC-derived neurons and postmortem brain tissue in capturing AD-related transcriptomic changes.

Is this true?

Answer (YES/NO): YES